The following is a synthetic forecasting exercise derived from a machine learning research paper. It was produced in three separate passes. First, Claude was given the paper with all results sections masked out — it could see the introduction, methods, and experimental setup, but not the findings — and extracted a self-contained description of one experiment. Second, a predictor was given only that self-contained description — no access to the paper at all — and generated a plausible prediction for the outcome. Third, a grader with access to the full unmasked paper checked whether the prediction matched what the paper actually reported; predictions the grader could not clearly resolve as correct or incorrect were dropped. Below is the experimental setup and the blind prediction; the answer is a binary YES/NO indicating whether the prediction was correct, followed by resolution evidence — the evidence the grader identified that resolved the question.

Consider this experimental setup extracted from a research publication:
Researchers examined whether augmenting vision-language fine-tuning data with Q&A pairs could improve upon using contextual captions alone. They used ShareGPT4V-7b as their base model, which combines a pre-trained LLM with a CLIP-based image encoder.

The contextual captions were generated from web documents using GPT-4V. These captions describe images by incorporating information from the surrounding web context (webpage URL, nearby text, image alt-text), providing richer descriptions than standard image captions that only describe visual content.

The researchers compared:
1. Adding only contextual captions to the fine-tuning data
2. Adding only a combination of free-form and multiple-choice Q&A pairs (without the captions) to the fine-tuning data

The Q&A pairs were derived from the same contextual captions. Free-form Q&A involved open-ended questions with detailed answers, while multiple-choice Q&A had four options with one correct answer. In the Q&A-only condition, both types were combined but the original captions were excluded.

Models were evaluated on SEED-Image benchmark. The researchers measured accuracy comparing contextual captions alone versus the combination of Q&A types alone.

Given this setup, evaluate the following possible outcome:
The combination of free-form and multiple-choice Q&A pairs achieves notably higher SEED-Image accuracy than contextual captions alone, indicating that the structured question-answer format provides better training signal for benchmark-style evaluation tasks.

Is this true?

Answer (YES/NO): NO